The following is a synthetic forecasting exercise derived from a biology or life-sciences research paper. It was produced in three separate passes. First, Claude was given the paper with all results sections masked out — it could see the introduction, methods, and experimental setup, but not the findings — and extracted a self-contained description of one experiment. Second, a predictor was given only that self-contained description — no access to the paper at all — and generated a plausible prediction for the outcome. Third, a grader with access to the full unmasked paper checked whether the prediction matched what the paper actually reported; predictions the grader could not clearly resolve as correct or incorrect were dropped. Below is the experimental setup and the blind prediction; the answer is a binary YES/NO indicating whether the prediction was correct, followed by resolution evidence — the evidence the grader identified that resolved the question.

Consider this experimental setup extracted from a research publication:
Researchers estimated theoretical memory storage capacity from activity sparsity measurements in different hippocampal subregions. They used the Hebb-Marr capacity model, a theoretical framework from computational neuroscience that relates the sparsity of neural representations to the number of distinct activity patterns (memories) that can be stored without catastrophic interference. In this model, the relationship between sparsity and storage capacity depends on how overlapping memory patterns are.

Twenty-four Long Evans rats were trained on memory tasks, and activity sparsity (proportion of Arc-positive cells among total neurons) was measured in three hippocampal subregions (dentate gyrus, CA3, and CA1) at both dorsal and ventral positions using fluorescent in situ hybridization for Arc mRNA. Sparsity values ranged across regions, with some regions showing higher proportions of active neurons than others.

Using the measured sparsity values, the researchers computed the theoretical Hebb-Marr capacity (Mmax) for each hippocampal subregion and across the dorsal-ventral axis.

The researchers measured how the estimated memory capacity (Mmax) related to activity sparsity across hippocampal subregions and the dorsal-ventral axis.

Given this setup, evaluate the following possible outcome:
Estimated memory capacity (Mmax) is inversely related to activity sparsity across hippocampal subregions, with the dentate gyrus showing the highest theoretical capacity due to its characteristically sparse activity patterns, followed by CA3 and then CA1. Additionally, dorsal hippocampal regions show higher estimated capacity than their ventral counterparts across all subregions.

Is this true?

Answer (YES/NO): NO